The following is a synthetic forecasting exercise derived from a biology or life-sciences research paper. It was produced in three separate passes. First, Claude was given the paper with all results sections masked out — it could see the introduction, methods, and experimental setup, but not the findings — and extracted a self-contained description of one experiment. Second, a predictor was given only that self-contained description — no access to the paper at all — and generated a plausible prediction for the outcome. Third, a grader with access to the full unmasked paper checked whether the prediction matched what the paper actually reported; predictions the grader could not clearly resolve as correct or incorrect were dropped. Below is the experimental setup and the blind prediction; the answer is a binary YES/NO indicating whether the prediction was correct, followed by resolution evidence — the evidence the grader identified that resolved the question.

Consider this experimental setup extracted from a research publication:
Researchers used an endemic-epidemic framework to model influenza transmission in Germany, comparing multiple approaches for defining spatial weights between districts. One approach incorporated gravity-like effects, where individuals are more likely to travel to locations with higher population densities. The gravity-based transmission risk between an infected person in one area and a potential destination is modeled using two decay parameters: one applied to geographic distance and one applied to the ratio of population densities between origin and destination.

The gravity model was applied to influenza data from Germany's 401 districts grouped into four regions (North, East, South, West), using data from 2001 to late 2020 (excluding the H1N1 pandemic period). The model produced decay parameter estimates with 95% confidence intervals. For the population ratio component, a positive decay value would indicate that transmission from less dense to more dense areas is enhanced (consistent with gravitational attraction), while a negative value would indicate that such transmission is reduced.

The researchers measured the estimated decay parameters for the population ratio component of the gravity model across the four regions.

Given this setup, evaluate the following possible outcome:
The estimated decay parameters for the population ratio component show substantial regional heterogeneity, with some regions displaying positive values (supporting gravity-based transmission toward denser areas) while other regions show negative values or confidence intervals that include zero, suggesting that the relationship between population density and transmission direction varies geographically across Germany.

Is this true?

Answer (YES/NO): YES